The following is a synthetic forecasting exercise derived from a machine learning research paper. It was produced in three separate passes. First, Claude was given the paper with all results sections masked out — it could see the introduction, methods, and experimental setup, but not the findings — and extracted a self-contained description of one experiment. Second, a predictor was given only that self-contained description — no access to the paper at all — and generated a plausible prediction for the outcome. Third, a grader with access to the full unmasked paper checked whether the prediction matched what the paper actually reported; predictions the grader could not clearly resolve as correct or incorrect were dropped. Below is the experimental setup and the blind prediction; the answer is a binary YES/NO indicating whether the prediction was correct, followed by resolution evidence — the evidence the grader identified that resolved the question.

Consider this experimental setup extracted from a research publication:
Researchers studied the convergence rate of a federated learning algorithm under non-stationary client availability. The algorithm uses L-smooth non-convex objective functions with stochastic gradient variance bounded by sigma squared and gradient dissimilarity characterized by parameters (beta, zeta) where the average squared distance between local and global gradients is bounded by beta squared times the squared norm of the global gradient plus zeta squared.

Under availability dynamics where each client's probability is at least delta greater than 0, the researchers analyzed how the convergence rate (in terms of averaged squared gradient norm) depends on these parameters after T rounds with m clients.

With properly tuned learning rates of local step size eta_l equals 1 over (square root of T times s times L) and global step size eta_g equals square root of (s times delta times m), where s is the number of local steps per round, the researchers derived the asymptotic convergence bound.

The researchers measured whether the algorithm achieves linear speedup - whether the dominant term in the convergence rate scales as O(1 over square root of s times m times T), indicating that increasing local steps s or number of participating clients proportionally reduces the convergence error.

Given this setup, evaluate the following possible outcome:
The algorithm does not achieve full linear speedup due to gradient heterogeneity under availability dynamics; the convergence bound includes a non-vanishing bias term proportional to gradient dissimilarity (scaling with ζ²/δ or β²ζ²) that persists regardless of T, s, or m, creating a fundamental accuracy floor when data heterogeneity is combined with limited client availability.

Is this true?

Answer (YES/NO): NO